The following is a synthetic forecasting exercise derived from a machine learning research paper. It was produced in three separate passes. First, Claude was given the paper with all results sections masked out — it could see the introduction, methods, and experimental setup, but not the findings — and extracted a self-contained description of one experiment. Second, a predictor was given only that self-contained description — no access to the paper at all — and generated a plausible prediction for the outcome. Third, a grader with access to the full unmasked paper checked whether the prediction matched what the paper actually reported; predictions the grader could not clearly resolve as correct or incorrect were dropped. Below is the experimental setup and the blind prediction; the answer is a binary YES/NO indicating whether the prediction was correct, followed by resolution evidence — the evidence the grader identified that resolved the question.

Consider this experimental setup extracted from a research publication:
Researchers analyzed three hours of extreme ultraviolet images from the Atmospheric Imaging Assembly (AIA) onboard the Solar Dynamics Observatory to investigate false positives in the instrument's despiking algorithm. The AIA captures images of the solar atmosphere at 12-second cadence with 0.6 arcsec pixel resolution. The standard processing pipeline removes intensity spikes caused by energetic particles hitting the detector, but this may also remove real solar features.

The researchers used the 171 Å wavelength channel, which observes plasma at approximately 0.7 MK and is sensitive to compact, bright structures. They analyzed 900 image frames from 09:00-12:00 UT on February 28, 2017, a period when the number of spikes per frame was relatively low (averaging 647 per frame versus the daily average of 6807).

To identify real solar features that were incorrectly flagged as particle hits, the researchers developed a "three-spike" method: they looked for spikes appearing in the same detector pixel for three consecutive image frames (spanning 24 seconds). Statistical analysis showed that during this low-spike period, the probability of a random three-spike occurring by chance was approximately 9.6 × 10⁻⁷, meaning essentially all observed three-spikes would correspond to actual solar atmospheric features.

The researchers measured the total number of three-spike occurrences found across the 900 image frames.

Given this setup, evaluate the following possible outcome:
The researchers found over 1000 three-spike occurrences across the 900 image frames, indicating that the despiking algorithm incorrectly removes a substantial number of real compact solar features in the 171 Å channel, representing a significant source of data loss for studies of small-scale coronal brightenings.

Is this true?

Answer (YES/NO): YES